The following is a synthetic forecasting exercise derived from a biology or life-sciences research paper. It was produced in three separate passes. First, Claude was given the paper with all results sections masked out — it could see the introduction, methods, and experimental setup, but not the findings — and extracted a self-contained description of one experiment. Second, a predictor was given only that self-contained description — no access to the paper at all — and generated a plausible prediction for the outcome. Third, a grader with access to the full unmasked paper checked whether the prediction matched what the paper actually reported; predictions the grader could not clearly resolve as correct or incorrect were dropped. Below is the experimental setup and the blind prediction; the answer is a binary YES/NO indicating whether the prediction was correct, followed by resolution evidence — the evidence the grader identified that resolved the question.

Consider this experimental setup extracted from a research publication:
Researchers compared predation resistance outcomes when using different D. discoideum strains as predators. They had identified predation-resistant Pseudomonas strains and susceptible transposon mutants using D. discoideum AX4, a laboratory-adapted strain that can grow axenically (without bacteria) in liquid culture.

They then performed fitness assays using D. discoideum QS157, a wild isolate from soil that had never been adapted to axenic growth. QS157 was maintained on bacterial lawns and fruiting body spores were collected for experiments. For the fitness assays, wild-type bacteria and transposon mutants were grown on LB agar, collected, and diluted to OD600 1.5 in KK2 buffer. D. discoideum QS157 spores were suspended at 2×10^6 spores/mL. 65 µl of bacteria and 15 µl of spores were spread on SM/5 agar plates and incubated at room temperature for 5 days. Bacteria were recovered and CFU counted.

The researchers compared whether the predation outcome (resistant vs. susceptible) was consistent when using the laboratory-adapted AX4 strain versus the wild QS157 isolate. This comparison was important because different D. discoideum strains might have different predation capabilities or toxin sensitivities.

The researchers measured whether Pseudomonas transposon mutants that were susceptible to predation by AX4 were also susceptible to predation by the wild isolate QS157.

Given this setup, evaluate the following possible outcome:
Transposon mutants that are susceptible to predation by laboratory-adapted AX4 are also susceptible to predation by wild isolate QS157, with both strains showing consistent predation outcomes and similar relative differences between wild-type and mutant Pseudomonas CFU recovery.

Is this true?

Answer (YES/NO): YES